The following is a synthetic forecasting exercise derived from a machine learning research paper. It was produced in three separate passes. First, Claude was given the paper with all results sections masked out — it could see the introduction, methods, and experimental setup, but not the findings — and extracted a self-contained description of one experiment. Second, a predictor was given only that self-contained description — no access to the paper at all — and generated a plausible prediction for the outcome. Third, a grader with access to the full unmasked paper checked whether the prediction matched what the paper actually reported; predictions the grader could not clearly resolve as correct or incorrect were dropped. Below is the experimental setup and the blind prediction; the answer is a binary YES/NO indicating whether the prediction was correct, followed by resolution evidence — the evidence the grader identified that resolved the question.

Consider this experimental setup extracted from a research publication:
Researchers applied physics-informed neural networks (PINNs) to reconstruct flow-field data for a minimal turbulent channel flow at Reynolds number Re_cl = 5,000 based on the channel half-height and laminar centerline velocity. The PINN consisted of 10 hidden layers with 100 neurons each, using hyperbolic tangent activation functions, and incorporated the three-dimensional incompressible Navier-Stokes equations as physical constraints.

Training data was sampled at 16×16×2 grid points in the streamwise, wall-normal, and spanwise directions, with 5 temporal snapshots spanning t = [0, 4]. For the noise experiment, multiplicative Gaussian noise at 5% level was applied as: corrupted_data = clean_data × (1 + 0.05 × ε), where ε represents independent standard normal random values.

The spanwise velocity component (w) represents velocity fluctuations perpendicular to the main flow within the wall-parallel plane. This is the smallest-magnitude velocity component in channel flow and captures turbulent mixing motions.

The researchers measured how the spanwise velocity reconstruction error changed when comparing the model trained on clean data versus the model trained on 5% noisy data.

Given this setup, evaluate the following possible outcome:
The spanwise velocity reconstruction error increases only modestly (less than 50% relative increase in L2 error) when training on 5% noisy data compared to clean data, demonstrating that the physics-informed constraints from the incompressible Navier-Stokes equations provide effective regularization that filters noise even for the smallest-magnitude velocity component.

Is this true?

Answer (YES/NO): NO